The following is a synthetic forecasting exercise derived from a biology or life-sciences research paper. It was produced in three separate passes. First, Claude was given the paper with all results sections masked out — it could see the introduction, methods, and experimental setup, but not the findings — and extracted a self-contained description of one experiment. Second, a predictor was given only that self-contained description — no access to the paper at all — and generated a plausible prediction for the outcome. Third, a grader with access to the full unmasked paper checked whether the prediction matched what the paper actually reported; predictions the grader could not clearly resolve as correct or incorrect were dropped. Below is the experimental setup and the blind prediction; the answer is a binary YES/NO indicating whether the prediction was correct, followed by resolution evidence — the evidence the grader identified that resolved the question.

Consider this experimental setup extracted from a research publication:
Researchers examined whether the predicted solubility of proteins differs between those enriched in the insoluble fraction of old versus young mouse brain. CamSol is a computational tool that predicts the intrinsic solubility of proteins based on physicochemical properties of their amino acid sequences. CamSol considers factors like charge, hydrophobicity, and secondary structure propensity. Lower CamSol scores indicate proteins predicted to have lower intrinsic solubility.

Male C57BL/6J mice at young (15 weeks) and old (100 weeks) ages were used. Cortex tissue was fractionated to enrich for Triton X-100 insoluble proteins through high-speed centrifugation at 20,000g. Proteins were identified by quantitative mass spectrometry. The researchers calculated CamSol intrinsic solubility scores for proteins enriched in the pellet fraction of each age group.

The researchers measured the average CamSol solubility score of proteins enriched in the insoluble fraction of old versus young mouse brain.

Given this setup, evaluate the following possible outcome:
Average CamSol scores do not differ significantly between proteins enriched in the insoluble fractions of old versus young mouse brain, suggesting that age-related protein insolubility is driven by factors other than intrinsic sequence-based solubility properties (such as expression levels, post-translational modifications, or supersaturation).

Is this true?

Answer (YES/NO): NO